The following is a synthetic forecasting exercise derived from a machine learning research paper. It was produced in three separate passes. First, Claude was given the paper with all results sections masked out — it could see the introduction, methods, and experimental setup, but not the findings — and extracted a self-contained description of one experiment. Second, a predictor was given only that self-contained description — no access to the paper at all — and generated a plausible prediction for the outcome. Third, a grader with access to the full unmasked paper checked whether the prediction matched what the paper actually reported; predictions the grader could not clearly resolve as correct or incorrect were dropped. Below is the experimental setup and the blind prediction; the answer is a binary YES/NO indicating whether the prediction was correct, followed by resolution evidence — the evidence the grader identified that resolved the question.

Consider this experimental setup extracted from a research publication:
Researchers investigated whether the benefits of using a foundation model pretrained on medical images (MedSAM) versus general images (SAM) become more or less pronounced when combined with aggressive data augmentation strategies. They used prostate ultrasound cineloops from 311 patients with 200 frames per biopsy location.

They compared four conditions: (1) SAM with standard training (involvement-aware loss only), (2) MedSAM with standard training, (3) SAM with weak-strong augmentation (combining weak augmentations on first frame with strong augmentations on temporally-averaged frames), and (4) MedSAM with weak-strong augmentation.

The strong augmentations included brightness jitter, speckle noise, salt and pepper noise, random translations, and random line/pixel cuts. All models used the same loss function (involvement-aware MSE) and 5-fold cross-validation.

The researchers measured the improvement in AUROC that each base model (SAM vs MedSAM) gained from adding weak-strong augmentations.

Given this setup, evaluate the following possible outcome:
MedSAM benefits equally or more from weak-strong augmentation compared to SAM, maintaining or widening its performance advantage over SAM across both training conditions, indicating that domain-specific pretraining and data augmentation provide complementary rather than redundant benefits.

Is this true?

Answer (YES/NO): NO